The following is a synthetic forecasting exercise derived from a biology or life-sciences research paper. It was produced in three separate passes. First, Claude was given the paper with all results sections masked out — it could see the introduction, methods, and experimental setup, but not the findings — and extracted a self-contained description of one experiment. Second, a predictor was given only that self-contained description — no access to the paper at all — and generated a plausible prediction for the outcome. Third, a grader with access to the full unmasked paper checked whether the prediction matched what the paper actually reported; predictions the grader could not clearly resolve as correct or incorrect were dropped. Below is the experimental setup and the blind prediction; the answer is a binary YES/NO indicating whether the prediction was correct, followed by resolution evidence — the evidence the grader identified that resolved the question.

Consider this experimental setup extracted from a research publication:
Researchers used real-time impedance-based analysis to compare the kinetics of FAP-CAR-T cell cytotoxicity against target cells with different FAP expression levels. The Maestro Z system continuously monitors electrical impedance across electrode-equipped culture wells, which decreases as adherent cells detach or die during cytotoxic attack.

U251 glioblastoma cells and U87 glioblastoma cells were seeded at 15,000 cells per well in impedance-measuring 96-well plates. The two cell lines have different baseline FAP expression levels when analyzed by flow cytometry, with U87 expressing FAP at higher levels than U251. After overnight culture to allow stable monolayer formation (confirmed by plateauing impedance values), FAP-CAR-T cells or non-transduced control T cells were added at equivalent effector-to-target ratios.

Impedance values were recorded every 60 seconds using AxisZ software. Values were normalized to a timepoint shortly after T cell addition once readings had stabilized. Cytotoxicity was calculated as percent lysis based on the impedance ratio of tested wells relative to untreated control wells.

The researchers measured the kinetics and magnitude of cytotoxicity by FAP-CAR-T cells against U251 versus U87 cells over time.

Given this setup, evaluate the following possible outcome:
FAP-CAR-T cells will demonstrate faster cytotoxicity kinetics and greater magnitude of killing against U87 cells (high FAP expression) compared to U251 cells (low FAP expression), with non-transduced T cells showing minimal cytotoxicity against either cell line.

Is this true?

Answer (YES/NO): YES